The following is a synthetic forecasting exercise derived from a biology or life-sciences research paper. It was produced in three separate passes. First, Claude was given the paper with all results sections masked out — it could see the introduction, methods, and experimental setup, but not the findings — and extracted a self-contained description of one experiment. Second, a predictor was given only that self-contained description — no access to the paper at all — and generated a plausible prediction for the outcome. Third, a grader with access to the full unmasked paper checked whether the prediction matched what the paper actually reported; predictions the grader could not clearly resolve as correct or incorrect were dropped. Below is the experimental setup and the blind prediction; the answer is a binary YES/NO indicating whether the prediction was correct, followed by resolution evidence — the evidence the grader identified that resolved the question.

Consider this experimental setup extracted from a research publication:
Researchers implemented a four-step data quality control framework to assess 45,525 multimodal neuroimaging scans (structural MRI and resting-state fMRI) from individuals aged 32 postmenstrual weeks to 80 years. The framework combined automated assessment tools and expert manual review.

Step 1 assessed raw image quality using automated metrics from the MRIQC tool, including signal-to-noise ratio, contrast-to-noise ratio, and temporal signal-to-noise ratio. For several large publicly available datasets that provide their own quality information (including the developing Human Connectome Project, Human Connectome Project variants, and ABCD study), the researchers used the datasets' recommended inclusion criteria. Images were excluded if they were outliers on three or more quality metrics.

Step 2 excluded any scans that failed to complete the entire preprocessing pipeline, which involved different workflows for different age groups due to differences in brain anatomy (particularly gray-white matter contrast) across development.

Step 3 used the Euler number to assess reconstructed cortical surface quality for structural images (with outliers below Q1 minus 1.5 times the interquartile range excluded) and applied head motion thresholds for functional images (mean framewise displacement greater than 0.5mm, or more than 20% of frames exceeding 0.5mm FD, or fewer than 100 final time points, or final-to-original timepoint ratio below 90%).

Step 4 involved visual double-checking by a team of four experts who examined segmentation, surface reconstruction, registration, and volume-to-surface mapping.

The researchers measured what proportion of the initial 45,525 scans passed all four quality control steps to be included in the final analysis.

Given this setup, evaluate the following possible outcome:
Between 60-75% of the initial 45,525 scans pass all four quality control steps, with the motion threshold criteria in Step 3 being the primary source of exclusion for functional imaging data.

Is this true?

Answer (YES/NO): NO